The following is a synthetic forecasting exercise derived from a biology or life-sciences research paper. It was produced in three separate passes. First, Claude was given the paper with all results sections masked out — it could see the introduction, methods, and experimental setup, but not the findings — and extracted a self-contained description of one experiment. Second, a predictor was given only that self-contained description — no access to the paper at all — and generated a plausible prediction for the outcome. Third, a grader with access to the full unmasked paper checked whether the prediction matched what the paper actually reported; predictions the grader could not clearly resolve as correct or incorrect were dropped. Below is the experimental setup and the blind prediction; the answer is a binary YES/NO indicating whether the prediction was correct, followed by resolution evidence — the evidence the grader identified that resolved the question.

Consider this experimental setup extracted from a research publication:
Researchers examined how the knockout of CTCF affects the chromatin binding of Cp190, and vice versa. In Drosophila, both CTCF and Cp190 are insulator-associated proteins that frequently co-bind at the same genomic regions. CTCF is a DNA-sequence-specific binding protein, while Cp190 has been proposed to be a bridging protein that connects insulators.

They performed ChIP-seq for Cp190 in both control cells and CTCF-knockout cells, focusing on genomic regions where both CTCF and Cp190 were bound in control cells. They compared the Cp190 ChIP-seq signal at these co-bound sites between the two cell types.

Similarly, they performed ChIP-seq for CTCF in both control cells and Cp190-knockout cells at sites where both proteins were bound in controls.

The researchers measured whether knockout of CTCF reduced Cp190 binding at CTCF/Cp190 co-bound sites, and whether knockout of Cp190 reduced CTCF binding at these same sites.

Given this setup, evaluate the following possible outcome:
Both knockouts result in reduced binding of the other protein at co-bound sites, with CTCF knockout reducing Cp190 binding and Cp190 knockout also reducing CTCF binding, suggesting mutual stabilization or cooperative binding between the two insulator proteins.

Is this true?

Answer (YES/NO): YES